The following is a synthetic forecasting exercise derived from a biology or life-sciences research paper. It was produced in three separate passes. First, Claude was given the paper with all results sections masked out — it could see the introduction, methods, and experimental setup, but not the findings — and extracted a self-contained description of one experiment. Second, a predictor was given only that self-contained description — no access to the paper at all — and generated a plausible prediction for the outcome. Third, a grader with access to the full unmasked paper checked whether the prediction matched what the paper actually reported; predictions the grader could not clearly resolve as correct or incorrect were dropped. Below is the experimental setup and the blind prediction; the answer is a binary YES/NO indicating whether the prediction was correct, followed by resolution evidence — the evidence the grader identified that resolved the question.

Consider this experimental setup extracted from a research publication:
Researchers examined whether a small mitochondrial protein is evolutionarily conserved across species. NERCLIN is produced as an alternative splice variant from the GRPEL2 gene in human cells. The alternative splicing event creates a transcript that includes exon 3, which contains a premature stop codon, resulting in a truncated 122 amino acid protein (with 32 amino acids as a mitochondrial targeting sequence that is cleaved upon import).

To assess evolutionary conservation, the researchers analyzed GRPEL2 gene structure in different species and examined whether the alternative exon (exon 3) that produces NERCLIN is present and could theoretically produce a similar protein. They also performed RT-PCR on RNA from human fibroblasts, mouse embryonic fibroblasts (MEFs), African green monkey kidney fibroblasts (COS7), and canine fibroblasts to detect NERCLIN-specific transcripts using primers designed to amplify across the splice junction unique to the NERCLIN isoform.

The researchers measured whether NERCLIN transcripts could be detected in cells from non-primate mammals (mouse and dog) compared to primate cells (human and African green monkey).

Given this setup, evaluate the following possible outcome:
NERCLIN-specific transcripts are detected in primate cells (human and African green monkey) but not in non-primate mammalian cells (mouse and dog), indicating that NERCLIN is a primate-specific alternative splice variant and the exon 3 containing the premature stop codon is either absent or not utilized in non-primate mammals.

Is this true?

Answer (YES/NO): YES